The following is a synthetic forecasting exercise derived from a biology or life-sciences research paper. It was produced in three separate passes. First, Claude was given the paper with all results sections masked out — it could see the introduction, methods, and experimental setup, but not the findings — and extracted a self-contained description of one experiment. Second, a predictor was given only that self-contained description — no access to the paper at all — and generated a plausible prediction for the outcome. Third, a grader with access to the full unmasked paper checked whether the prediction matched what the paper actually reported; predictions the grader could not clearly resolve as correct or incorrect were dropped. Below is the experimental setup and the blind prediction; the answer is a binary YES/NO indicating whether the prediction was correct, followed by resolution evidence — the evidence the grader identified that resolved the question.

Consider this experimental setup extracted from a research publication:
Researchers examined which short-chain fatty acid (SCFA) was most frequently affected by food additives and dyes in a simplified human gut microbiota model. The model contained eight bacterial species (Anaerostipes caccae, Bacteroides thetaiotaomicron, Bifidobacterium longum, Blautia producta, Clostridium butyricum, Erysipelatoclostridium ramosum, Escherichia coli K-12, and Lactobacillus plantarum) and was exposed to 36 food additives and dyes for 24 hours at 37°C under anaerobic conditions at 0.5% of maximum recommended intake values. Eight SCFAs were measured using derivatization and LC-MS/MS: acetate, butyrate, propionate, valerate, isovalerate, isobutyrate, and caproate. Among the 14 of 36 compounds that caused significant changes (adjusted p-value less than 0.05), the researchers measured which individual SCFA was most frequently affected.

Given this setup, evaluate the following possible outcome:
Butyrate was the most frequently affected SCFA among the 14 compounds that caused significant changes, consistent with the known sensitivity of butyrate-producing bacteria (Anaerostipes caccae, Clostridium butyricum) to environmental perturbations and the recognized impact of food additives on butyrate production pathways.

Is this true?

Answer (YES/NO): NO